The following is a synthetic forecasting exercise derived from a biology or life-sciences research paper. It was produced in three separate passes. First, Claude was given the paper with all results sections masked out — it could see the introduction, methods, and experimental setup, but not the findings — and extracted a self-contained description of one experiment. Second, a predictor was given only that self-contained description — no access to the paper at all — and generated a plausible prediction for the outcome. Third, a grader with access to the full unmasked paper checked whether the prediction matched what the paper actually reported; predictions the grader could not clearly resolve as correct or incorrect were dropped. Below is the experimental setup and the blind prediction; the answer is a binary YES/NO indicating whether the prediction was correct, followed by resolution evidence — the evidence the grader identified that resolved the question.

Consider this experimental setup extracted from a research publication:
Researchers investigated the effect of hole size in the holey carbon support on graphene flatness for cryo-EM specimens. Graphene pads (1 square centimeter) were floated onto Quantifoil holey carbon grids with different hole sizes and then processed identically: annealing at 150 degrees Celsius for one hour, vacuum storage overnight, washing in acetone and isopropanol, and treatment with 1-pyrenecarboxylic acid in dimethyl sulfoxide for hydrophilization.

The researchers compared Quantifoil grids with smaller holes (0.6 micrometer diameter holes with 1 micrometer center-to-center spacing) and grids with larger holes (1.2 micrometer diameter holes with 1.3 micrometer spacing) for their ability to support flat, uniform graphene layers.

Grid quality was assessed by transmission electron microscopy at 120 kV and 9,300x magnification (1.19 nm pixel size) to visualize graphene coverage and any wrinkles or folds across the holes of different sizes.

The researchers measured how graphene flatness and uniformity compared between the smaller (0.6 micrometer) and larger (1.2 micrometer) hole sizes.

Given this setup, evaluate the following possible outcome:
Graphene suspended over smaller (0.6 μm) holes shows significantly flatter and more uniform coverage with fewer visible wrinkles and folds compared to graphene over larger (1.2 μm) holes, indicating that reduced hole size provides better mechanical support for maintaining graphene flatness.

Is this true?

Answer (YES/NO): YES